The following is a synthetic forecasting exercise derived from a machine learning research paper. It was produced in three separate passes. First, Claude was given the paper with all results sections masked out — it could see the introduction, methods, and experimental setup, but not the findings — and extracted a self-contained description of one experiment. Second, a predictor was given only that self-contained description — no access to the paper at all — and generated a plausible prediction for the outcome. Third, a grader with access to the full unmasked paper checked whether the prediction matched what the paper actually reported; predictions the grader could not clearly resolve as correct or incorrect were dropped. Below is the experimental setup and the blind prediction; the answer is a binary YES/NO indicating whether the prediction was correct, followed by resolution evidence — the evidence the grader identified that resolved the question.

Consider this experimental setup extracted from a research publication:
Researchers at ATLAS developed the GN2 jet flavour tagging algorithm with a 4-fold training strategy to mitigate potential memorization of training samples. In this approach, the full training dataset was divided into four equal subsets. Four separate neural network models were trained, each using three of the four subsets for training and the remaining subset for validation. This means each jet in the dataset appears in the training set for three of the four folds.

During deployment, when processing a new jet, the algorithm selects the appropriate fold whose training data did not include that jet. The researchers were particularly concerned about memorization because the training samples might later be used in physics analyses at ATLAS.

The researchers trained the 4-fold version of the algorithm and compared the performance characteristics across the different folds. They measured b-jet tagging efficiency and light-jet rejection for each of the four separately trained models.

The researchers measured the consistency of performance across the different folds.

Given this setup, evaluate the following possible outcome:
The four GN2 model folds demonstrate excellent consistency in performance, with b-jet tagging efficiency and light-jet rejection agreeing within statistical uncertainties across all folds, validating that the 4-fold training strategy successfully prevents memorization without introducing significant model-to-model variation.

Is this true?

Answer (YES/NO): YES